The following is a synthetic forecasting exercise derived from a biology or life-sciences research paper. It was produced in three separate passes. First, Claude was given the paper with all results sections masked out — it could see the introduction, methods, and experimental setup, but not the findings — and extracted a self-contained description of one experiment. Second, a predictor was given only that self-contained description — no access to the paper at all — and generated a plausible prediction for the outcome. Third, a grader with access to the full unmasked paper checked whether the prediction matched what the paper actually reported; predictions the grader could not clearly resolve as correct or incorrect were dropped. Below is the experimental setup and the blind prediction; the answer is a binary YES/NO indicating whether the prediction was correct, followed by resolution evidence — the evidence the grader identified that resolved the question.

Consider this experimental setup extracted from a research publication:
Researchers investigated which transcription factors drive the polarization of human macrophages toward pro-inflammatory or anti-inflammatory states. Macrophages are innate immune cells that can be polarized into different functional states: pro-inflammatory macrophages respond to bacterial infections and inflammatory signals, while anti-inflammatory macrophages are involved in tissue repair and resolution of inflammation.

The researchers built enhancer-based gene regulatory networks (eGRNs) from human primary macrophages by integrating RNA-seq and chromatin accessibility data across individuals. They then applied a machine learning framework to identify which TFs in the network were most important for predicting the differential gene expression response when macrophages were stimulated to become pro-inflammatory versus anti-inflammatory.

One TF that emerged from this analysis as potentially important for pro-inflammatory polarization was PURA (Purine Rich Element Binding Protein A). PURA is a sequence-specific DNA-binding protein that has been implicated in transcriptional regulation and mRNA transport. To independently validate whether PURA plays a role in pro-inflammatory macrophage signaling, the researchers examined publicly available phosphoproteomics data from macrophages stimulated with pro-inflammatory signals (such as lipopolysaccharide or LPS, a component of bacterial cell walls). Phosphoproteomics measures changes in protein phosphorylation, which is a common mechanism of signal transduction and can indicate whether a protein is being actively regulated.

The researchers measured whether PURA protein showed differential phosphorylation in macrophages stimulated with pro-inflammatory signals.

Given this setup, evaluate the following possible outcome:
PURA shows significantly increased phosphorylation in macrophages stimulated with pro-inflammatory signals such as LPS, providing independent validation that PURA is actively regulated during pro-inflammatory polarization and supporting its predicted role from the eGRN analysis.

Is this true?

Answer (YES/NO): YES